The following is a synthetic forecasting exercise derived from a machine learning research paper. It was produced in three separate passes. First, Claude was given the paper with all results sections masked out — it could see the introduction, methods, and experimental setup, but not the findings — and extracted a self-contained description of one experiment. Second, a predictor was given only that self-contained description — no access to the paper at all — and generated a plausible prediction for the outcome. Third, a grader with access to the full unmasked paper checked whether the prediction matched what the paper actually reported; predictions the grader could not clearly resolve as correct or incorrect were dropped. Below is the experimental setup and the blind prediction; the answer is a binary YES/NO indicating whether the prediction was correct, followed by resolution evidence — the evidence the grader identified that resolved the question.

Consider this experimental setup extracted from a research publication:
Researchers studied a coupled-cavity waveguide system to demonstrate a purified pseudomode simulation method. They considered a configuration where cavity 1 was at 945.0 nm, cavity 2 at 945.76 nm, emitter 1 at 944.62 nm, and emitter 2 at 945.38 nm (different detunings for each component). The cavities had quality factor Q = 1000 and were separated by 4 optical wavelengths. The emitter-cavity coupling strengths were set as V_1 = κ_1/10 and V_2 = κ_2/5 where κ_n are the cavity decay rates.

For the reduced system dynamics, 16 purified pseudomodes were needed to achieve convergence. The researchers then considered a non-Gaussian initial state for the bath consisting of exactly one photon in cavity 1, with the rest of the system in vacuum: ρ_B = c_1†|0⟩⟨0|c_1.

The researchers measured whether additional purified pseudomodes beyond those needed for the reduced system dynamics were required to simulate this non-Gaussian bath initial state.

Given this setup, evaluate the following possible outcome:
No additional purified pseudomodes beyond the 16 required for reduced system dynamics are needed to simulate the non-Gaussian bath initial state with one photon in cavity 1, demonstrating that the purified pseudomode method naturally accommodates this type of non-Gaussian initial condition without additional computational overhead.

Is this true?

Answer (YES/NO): NO